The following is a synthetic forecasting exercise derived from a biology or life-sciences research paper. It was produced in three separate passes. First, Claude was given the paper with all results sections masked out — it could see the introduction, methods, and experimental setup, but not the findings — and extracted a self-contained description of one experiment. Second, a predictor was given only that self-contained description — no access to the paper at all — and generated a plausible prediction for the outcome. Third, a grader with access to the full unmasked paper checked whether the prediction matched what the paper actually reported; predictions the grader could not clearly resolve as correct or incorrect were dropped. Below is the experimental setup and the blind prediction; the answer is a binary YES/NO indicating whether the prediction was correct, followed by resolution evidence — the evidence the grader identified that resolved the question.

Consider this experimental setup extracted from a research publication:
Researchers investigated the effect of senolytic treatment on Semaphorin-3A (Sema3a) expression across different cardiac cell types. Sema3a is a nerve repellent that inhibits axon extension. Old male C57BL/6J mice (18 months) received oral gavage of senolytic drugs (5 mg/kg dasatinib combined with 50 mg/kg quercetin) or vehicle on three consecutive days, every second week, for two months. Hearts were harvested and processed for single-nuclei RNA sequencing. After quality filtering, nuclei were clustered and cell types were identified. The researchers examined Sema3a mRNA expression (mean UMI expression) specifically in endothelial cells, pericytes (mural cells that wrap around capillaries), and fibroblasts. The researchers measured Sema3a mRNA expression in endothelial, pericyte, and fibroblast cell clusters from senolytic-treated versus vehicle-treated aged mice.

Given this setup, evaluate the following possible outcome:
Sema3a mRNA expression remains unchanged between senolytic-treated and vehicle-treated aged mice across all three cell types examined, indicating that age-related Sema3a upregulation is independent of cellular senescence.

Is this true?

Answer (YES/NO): NO